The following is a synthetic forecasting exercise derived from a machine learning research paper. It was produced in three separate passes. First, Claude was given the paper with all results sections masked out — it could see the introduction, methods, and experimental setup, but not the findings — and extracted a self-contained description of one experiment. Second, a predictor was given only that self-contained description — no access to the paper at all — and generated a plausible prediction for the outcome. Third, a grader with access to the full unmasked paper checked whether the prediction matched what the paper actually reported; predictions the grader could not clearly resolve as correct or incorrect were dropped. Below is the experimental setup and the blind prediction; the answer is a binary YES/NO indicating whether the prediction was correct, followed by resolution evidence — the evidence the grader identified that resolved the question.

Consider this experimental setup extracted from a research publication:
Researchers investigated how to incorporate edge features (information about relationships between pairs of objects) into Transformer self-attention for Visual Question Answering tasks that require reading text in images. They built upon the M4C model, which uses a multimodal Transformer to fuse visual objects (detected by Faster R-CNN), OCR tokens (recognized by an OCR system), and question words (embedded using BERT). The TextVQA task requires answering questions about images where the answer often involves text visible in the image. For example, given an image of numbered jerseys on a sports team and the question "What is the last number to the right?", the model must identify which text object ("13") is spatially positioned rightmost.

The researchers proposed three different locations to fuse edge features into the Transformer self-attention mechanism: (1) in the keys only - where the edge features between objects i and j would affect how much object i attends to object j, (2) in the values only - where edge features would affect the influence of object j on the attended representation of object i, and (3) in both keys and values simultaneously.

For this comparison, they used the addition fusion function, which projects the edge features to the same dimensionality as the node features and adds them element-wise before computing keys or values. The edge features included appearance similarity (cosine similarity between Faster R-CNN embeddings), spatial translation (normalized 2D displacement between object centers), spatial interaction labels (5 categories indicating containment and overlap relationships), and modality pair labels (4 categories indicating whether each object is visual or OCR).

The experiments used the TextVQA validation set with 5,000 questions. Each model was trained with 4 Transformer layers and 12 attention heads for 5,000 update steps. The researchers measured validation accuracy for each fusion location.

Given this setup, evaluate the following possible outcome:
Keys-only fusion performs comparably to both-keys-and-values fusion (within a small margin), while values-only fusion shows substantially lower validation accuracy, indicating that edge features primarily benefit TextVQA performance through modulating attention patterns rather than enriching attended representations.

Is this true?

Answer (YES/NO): NO